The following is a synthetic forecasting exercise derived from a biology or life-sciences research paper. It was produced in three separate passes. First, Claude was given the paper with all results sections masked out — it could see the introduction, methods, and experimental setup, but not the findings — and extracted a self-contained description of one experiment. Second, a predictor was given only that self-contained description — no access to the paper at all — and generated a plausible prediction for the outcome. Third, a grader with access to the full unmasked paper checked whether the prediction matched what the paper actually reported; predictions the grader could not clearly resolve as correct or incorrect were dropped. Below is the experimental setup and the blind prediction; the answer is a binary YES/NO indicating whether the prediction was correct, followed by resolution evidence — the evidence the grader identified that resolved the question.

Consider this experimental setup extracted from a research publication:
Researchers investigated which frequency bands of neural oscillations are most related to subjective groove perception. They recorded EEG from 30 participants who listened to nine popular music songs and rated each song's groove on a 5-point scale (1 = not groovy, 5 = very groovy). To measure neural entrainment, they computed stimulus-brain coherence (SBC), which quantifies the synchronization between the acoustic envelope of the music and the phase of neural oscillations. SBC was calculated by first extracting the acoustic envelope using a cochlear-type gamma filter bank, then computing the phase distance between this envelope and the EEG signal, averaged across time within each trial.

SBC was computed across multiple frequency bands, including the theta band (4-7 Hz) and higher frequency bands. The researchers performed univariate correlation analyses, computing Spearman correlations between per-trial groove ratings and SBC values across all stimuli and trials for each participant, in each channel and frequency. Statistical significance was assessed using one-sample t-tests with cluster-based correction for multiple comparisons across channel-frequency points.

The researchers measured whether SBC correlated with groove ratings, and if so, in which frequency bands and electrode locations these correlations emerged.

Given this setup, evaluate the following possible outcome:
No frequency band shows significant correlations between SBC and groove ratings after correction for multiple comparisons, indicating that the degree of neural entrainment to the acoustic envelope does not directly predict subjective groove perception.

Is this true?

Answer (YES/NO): NO